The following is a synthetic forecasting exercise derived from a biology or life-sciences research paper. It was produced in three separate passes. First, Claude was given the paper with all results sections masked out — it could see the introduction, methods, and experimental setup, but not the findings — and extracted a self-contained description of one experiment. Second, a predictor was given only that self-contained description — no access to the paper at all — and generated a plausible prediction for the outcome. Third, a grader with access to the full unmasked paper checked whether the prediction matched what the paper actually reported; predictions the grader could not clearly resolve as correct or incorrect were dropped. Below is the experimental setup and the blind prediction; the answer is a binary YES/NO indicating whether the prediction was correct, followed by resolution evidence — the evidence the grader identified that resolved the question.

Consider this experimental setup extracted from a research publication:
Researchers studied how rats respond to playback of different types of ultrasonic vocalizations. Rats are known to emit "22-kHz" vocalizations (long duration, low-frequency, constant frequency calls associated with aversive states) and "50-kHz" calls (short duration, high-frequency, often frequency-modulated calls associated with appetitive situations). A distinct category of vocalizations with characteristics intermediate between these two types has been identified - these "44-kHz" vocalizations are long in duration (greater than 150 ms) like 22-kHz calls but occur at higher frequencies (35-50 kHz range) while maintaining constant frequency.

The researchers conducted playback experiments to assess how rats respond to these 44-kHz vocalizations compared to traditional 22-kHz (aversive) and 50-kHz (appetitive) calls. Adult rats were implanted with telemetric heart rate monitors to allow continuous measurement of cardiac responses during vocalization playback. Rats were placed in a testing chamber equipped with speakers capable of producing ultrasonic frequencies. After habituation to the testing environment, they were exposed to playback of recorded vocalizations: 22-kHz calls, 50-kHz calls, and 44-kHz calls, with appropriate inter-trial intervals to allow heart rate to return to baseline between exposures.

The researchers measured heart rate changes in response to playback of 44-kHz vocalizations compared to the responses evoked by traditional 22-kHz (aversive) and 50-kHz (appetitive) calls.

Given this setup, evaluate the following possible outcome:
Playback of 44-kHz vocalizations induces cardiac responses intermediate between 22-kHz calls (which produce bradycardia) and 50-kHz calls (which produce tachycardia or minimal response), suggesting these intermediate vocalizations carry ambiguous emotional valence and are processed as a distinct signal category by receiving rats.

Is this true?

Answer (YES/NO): NO